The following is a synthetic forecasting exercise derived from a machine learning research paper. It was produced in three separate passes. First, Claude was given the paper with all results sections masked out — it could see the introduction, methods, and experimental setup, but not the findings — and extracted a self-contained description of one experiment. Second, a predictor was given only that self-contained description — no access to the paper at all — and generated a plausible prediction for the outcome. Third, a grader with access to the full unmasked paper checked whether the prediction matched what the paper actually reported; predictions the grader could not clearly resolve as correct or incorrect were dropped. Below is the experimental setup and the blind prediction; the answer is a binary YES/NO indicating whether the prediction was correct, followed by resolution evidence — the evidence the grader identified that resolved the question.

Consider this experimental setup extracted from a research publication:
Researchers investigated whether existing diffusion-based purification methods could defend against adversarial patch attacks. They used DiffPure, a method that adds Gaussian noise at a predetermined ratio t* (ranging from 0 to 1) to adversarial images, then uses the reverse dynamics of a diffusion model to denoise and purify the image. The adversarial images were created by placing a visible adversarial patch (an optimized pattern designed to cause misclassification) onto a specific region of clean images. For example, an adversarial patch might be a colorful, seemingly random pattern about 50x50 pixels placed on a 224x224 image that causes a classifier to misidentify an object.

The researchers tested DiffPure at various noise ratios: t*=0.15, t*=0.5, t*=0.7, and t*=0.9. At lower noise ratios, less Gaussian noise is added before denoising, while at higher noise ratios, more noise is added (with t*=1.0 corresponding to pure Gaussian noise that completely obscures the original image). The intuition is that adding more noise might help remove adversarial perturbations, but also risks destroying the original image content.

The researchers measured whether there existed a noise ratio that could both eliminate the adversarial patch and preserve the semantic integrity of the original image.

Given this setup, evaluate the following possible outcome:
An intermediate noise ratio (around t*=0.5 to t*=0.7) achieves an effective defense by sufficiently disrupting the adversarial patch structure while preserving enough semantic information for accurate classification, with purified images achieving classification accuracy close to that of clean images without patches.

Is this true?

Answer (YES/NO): NO